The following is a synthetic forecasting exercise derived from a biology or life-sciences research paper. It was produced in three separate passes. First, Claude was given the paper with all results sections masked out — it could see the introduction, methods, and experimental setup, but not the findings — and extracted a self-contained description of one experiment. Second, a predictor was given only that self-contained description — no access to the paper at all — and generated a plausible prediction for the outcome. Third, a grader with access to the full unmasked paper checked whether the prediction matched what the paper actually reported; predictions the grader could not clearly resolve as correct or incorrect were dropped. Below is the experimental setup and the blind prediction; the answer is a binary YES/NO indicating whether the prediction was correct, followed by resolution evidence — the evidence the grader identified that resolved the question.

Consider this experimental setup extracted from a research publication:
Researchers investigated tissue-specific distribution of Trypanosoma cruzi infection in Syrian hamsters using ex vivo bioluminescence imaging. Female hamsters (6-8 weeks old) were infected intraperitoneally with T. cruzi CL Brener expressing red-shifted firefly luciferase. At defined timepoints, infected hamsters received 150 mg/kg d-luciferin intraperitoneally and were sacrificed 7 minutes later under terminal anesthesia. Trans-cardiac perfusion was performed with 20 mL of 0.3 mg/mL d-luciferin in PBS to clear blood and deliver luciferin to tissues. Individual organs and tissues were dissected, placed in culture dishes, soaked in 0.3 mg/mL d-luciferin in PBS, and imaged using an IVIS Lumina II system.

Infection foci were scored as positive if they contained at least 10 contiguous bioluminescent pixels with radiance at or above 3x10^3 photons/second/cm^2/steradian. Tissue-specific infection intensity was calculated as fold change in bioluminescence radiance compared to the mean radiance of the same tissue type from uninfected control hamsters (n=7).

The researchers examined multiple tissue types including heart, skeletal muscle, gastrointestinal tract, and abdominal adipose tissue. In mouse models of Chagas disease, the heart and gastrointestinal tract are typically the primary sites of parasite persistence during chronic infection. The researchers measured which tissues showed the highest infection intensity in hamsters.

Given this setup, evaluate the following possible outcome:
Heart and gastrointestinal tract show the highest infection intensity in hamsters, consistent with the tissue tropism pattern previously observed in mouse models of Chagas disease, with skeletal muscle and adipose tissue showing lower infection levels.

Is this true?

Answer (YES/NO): NO